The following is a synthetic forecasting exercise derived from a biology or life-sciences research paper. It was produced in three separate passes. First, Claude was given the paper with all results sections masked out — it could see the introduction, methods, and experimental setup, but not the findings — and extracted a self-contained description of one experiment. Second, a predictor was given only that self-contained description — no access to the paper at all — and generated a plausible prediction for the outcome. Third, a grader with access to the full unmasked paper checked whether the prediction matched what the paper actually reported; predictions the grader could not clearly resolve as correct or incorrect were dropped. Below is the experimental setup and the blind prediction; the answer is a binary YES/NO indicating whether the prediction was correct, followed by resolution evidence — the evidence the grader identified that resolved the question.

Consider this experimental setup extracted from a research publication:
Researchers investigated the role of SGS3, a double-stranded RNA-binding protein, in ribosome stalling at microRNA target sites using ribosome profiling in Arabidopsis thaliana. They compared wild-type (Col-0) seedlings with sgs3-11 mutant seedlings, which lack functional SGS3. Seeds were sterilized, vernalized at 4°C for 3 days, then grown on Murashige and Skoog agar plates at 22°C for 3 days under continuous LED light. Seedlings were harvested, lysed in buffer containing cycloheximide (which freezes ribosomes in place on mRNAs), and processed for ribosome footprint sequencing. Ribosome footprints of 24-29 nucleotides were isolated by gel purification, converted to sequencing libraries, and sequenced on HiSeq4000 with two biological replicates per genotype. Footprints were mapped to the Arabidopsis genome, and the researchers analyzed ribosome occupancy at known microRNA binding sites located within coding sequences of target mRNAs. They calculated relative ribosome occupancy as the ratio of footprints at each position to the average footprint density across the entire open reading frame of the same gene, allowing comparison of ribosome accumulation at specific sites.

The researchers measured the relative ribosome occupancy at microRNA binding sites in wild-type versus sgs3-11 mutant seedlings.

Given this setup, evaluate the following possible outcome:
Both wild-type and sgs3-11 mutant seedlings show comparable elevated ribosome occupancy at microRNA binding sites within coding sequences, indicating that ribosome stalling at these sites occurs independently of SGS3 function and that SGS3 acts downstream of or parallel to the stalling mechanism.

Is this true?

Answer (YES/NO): NO